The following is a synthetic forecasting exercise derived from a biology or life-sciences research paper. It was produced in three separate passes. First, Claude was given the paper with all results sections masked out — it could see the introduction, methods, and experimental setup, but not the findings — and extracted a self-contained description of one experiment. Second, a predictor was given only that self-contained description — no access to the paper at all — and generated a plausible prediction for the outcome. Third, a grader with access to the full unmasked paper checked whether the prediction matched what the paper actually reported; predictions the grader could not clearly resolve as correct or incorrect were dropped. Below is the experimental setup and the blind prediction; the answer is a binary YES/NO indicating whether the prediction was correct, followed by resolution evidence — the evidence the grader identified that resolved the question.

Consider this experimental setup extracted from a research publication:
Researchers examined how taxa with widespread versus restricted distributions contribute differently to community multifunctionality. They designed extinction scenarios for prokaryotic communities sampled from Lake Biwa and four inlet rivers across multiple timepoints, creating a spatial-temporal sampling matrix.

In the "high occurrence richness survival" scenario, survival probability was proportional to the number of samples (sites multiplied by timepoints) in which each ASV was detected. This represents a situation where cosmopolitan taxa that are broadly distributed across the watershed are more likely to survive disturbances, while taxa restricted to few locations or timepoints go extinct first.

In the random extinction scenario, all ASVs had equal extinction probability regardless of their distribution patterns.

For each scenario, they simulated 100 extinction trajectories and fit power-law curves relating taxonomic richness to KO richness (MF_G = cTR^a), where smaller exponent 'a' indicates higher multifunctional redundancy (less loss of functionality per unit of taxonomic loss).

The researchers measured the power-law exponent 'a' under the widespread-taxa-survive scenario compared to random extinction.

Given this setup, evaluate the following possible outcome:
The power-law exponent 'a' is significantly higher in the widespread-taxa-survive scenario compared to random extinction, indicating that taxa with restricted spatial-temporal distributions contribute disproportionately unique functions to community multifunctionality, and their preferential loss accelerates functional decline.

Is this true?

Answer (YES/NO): NO